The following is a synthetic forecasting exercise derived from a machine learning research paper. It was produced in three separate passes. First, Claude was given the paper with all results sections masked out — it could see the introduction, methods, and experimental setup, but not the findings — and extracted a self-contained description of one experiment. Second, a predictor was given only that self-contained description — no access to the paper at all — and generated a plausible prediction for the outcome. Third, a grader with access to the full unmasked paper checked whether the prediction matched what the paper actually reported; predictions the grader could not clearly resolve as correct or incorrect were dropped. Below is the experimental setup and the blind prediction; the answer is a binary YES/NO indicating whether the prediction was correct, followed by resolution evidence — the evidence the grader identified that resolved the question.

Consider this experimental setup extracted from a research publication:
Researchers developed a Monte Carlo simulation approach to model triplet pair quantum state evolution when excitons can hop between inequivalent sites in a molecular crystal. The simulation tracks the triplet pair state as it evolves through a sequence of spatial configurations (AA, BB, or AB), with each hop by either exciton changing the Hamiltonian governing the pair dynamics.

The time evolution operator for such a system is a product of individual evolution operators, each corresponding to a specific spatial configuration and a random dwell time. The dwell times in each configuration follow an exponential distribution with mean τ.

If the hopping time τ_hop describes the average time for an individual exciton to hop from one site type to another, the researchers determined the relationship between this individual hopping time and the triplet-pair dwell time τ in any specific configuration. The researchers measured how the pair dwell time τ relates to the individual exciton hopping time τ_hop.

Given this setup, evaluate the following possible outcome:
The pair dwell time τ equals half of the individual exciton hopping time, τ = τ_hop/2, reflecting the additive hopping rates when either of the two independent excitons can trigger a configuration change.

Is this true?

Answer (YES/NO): YES